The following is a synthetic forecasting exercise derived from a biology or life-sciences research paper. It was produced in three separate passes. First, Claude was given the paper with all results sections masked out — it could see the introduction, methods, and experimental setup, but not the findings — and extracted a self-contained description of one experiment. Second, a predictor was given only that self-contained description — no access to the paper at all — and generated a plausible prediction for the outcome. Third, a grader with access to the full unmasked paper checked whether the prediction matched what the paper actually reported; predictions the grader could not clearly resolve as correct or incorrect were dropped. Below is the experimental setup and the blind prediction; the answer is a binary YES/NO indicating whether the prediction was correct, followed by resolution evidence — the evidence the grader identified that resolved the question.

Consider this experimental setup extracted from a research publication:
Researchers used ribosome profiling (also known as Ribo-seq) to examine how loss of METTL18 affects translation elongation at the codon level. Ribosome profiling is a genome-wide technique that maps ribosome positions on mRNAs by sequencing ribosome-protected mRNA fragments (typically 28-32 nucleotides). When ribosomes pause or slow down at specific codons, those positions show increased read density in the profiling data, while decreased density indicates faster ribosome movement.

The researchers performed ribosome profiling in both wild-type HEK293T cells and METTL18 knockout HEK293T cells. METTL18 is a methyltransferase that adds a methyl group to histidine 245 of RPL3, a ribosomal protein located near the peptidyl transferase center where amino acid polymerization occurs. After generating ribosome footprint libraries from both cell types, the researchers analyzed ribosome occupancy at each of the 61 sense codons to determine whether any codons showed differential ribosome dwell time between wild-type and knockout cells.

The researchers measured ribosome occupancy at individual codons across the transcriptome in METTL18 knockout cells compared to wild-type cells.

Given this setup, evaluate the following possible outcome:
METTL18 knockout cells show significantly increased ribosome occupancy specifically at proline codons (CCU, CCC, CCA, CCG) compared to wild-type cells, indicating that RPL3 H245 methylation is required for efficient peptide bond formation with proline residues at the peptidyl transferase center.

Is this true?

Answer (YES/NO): NO